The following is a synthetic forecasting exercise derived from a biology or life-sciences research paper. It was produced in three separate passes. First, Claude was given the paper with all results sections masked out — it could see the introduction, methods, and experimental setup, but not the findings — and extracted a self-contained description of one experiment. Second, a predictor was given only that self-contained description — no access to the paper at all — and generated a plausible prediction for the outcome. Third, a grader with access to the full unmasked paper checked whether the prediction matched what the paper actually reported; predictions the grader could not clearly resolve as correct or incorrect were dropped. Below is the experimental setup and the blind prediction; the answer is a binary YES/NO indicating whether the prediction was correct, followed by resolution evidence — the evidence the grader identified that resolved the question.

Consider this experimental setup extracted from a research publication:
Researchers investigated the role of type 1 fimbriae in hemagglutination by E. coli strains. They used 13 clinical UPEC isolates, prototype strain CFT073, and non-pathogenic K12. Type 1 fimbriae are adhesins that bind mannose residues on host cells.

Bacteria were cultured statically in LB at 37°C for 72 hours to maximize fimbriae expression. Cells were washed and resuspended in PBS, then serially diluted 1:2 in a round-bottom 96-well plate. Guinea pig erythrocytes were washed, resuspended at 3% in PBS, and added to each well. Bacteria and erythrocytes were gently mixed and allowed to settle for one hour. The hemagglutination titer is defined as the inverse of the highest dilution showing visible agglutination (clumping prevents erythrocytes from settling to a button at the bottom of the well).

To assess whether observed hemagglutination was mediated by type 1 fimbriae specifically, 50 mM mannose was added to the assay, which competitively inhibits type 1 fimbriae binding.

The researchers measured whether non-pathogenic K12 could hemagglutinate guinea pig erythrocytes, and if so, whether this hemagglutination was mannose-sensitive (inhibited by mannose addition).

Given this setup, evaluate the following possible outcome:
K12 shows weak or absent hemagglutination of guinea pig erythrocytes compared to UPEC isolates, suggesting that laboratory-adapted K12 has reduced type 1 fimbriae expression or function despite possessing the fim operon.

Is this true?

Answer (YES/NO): YES